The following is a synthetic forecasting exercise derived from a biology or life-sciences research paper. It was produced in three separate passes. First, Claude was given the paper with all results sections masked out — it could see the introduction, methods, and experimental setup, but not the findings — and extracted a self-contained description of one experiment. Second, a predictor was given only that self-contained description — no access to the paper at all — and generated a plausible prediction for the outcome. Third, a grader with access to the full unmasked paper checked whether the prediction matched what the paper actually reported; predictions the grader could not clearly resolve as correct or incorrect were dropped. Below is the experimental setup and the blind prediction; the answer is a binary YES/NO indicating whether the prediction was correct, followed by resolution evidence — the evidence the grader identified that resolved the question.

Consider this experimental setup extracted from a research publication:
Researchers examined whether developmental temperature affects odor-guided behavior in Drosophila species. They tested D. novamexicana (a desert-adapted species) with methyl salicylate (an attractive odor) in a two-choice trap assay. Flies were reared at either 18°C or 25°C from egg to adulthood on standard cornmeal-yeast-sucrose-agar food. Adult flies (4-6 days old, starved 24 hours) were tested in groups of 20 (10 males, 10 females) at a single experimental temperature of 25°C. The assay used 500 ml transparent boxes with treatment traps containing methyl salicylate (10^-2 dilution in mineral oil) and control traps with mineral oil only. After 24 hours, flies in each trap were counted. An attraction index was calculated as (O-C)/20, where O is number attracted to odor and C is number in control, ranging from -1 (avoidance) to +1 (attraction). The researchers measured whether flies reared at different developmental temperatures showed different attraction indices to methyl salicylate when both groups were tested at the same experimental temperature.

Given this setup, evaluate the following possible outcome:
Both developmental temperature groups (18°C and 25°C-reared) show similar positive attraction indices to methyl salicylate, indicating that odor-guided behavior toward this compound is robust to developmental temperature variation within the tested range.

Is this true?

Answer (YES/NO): NO